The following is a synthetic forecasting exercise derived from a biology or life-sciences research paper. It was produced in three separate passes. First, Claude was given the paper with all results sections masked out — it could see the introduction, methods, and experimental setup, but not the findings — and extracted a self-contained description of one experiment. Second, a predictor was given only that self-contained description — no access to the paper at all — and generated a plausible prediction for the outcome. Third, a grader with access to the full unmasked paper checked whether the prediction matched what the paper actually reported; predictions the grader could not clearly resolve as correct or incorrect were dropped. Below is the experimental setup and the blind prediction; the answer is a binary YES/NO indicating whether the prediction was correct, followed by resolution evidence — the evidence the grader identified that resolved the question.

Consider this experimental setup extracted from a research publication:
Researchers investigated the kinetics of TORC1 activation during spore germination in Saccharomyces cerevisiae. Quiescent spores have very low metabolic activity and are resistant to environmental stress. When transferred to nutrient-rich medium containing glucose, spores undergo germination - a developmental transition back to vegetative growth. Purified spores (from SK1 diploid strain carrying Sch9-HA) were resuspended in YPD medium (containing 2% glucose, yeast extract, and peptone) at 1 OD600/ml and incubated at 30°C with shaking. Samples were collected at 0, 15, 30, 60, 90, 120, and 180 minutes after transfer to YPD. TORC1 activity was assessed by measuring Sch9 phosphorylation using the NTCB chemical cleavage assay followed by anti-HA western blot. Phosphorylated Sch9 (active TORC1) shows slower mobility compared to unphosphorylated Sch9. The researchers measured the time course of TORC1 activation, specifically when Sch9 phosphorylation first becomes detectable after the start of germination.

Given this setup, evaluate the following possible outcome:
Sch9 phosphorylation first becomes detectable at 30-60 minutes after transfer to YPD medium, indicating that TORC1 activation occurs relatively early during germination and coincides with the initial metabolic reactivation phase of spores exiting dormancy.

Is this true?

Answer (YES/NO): NO